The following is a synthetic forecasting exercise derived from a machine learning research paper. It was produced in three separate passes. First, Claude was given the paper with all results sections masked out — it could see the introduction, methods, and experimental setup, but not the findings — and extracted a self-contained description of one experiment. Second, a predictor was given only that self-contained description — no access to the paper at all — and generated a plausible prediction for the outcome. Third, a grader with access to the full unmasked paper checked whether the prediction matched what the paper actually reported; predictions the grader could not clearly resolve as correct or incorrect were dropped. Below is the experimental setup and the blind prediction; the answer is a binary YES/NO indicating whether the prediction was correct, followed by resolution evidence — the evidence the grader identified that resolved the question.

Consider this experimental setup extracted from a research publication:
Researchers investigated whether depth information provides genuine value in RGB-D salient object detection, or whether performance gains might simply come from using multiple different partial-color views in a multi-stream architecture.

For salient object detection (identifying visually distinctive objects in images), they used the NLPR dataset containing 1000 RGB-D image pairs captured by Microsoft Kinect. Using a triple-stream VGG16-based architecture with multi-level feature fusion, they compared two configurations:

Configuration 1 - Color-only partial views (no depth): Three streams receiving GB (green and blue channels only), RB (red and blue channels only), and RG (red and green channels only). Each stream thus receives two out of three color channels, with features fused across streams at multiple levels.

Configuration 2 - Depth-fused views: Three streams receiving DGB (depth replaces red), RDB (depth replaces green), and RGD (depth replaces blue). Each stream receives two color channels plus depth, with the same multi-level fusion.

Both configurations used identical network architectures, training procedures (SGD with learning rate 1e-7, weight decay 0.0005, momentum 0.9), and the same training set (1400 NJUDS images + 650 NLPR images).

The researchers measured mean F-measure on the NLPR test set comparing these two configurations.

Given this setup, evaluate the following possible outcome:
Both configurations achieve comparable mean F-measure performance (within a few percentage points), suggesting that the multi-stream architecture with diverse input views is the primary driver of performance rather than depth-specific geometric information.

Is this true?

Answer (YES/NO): NO